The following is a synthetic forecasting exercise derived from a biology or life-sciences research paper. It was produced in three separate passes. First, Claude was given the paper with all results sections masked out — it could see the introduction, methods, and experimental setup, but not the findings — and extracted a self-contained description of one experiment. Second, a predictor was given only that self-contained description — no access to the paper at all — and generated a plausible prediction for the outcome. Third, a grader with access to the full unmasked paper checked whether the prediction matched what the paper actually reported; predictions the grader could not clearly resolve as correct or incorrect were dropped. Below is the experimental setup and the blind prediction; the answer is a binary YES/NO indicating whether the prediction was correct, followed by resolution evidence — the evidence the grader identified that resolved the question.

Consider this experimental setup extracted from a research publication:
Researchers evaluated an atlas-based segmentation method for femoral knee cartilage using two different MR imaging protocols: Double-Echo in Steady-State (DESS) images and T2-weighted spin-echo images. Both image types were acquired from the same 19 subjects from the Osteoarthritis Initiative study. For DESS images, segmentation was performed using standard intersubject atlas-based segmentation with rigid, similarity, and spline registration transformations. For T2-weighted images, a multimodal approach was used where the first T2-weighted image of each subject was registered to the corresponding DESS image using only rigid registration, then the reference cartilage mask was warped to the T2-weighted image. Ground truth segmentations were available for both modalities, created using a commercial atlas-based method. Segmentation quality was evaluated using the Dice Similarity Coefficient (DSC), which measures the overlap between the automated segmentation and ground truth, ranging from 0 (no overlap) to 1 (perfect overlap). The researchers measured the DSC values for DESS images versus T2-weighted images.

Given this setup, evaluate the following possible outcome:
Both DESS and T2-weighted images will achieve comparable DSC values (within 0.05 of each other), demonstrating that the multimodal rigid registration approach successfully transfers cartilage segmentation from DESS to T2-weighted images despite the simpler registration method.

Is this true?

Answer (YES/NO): NO